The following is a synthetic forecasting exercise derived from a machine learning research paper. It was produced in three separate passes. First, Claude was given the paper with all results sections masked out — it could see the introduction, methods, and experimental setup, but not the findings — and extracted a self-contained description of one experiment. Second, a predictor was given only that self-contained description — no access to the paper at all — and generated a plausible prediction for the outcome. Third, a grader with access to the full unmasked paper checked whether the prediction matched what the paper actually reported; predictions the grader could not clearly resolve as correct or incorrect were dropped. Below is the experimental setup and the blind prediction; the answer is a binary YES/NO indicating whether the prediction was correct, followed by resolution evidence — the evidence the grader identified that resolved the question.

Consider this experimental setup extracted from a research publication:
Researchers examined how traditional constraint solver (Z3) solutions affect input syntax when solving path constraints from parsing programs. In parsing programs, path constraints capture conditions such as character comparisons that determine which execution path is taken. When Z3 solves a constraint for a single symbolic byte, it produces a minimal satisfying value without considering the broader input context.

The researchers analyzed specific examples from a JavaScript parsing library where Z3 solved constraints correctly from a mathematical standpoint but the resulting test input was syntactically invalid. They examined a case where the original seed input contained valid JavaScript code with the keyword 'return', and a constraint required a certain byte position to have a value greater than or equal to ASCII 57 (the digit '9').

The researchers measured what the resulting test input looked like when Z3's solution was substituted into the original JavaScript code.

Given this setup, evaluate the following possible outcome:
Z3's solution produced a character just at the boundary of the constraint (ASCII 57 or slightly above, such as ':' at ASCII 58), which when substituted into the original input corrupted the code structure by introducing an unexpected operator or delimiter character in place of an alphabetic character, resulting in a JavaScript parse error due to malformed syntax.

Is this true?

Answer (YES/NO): NO